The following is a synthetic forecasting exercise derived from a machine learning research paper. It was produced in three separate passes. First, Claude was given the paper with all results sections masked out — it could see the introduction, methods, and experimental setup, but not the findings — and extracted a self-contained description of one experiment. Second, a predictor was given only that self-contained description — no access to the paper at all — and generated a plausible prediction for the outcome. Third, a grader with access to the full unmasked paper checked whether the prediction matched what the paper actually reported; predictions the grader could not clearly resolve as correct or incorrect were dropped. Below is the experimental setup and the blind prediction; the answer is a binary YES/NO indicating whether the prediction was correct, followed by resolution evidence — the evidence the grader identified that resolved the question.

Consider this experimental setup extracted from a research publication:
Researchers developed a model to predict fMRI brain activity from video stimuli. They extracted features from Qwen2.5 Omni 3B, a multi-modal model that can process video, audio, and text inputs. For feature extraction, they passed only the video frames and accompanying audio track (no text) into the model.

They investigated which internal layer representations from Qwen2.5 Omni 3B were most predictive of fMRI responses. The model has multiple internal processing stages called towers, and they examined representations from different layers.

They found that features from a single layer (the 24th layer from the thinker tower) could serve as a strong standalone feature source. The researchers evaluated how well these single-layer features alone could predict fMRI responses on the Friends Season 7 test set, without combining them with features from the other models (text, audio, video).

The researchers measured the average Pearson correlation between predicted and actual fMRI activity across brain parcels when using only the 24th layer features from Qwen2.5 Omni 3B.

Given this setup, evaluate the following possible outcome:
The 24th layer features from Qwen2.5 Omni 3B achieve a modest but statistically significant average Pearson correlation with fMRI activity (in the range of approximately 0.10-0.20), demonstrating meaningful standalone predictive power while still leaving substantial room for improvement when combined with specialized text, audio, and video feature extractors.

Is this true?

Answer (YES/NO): NO